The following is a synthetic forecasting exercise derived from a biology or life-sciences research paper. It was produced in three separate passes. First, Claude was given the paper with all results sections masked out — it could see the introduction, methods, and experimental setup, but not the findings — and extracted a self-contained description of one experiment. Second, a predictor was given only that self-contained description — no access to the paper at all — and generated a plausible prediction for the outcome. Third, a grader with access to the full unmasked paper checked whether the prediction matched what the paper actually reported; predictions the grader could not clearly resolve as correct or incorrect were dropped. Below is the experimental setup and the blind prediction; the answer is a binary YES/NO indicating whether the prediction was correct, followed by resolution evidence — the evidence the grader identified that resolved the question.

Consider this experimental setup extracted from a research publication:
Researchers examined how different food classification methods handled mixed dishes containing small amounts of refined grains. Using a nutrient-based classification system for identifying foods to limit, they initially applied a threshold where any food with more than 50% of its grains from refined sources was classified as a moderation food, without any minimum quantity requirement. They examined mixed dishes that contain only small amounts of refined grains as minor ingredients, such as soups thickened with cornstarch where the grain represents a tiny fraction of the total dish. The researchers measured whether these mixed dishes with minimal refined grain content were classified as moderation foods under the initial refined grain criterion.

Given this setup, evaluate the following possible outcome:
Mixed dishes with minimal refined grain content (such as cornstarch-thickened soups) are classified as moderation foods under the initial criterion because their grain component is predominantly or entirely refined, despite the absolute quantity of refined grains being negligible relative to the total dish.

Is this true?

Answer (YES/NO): YES